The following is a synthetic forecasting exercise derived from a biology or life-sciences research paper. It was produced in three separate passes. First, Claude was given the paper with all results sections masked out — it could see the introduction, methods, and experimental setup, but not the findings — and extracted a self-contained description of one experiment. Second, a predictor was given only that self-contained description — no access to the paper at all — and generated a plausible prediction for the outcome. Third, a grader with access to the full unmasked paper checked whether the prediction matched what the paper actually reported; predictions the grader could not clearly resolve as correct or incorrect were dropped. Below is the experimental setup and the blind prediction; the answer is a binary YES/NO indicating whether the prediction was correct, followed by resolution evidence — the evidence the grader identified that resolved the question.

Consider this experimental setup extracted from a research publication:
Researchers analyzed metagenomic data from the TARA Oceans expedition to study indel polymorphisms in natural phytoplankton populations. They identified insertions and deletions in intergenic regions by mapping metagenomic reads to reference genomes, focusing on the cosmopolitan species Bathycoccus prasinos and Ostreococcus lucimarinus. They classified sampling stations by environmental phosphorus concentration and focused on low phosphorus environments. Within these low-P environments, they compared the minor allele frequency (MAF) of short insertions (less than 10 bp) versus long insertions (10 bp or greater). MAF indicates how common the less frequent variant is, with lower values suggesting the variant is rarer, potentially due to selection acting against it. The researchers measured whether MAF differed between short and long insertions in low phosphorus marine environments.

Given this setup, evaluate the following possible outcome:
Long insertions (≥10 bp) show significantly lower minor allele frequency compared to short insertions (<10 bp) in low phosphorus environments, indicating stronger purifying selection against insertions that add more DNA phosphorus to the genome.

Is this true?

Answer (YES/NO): YES